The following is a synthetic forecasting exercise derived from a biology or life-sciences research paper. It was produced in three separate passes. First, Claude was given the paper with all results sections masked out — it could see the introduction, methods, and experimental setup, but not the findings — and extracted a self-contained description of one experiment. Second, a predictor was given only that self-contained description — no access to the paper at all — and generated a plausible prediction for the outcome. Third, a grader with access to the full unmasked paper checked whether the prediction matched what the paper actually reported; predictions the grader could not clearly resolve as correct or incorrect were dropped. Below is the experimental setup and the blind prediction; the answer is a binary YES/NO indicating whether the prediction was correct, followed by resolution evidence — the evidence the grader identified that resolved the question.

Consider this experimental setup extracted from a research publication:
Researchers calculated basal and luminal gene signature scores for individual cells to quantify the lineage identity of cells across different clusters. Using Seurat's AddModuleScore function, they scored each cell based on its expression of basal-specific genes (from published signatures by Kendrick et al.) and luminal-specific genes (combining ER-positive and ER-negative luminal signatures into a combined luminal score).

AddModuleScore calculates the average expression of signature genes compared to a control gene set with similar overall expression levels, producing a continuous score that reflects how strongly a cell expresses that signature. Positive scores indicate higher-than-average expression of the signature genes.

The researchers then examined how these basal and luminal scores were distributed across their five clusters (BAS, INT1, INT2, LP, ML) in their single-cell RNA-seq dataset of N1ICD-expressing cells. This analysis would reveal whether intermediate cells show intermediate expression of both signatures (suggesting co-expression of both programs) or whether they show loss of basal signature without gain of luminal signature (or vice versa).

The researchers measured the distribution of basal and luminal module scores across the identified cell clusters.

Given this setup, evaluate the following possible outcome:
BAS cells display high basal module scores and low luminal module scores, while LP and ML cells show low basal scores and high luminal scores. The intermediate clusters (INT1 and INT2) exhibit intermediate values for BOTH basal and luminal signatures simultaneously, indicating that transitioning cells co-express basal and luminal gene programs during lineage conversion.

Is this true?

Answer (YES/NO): YES